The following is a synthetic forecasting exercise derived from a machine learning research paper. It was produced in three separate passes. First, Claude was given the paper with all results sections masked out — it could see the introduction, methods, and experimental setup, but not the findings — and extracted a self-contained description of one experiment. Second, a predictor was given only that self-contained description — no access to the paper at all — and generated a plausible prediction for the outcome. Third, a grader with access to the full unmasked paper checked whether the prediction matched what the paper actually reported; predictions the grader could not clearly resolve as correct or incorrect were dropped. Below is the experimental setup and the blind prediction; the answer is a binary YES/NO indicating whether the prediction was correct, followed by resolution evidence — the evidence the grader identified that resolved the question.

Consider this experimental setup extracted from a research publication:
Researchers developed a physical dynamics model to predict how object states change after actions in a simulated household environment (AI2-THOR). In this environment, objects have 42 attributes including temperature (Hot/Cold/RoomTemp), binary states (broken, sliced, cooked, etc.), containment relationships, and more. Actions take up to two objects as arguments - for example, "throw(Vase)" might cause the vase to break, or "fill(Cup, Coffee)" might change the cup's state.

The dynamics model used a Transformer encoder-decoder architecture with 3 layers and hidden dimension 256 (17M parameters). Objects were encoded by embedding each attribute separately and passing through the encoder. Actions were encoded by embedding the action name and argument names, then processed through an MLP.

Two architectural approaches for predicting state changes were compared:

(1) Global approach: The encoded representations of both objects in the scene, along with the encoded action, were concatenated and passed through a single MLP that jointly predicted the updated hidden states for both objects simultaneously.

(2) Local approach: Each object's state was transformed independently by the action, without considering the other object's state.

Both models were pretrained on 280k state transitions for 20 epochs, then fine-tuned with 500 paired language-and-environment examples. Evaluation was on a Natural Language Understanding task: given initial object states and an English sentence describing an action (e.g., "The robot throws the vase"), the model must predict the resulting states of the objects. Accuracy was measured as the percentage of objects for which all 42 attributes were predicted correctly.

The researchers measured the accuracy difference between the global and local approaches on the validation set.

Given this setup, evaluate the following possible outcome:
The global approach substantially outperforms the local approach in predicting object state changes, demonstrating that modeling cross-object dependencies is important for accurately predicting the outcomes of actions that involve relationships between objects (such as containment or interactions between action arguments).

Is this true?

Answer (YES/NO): YES